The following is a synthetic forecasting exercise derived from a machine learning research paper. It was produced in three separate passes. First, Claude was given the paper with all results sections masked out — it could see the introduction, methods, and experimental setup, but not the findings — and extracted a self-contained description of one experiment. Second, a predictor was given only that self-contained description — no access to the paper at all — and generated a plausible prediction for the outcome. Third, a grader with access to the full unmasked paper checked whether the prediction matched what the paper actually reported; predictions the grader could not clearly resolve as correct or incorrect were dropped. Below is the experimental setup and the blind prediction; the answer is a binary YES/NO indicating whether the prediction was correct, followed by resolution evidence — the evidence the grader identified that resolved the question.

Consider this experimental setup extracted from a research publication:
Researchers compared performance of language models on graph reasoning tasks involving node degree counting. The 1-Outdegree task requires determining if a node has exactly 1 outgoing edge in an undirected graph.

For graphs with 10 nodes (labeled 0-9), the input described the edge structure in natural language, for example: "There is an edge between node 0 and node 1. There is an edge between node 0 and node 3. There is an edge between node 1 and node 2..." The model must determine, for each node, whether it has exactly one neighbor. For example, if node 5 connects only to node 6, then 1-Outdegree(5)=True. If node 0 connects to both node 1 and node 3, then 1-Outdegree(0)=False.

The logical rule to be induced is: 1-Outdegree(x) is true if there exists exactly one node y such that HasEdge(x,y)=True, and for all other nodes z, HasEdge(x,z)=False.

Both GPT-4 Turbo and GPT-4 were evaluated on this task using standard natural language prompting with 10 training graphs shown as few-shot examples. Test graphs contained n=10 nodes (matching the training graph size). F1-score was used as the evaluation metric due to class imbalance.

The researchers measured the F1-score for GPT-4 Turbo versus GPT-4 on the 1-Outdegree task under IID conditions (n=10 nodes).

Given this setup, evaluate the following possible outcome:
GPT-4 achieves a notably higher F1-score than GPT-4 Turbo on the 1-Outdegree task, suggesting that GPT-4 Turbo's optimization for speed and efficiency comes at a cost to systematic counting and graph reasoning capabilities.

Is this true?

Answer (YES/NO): NO